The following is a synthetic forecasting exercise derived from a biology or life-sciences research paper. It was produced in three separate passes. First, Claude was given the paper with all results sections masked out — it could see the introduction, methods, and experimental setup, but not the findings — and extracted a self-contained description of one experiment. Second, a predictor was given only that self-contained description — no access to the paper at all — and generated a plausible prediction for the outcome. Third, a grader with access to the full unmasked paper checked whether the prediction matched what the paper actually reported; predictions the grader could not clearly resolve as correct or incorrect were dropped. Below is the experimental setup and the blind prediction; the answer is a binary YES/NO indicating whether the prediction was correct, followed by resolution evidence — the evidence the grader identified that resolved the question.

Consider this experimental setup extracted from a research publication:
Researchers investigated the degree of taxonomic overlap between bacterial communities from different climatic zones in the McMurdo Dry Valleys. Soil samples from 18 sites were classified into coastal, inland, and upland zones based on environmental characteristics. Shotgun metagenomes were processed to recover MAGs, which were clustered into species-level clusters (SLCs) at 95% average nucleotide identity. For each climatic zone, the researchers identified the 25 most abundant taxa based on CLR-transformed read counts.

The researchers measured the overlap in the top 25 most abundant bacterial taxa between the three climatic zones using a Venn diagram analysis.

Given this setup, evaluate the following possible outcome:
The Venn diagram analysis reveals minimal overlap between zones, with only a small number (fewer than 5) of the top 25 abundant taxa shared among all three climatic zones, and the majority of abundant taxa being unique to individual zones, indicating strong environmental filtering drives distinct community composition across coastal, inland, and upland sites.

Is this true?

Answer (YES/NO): YES